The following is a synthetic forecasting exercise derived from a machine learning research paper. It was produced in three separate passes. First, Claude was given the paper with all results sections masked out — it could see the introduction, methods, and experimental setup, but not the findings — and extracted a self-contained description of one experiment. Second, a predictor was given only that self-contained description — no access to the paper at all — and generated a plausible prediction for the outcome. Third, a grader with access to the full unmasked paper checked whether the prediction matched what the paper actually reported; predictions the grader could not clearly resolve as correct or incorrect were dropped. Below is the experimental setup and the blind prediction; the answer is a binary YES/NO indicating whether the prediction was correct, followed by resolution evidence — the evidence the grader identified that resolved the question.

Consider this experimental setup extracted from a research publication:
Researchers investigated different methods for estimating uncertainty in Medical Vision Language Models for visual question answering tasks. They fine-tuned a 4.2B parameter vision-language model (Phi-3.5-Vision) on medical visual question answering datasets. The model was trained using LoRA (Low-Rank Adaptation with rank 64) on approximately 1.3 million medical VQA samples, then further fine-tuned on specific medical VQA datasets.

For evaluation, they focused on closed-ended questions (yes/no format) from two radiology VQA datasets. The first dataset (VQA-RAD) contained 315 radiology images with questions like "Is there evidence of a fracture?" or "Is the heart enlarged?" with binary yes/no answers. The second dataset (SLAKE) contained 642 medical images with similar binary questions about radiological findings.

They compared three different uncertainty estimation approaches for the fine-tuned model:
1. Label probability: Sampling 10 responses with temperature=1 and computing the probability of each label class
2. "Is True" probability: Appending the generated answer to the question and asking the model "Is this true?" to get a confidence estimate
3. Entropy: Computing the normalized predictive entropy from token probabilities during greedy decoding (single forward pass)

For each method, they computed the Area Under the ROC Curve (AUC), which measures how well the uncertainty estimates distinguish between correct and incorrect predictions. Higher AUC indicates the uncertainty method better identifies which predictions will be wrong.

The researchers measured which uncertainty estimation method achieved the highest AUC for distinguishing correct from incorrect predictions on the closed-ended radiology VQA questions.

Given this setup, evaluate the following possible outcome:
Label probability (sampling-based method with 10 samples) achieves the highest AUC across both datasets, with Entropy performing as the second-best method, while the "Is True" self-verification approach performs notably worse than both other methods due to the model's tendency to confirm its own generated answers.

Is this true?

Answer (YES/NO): NO